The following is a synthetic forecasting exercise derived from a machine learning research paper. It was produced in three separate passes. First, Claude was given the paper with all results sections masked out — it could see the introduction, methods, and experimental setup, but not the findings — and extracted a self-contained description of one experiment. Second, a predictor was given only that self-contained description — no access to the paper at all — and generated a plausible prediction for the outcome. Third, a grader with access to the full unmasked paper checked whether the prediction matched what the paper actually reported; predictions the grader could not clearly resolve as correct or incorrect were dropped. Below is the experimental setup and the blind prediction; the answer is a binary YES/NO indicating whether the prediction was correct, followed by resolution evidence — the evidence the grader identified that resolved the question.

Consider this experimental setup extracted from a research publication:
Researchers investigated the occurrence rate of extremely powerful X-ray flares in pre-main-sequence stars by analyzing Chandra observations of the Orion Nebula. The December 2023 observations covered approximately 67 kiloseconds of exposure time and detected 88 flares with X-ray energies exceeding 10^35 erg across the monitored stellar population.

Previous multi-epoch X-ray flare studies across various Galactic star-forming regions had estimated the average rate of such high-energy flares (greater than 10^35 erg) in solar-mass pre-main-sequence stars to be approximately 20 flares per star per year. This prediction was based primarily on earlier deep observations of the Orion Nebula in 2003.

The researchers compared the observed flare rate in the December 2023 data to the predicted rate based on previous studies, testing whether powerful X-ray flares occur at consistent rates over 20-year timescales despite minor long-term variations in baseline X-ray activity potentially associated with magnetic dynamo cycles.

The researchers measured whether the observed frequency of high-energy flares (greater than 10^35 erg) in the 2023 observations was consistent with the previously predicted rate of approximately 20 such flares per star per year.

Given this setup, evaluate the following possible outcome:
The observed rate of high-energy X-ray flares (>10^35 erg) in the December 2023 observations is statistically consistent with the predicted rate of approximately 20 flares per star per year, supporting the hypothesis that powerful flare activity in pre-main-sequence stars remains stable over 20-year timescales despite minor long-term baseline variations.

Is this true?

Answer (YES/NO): YES